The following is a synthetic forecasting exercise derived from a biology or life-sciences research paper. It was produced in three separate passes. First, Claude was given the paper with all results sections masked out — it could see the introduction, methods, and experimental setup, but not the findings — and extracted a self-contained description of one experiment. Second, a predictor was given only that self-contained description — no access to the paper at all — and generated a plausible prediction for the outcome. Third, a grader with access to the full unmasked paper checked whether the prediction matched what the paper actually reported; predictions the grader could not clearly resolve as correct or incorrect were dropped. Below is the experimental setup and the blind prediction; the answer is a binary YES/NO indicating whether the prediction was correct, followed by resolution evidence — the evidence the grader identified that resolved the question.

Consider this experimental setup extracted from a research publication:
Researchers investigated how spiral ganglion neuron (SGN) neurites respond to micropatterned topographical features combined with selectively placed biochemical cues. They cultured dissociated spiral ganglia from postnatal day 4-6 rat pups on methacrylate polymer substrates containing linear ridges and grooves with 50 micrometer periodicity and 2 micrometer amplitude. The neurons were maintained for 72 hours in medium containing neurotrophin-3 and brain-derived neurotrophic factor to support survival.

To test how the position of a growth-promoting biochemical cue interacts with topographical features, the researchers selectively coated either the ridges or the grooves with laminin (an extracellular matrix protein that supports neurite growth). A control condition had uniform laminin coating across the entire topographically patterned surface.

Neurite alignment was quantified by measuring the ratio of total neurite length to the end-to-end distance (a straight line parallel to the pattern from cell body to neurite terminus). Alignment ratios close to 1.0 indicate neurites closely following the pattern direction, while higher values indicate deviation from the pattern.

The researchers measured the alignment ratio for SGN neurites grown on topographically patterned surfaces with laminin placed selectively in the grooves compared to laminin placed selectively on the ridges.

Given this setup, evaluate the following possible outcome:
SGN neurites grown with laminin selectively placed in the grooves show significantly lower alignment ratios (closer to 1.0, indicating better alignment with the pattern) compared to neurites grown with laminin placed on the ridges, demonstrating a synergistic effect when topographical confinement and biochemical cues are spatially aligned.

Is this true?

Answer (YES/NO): YES